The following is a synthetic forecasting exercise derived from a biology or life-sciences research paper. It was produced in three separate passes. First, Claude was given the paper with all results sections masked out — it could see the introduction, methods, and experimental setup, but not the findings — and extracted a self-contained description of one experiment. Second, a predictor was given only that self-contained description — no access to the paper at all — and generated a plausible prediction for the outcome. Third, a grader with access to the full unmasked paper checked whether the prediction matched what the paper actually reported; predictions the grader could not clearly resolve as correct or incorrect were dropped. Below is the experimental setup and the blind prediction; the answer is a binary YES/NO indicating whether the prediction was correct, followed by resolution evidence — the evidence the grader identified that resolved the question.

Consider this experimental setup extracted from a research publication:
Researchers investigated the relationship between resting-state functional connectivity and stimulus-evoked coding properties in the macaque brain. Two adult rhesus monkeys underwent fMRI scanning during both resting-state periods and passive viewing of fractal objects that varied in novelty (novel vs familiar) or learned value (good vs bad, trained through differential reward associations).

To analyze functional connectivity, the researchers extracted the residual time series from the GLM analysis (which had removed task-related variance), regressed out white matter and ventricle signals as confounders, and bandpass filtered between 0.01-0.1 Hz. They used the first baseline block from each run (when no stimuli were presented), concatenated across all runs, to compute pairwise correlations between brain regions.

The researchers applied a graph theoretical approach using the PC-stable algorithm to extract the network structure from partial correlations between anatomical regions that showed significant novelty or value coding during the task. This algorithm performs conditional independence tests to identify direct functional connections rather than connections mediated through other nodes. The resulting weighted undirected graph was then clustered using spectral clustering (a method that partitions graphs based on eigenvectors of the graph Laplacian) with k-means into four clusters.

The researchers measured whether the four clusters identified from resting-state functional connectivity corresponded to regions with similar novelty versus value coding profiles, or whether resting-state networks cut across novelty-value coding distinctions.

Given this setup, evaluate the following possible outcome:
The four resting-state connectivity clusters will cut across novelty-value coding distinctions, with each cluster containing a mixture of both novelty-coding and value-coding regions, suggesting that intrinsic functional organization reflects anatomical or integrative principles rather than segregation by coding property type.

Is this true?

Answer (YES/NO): NO